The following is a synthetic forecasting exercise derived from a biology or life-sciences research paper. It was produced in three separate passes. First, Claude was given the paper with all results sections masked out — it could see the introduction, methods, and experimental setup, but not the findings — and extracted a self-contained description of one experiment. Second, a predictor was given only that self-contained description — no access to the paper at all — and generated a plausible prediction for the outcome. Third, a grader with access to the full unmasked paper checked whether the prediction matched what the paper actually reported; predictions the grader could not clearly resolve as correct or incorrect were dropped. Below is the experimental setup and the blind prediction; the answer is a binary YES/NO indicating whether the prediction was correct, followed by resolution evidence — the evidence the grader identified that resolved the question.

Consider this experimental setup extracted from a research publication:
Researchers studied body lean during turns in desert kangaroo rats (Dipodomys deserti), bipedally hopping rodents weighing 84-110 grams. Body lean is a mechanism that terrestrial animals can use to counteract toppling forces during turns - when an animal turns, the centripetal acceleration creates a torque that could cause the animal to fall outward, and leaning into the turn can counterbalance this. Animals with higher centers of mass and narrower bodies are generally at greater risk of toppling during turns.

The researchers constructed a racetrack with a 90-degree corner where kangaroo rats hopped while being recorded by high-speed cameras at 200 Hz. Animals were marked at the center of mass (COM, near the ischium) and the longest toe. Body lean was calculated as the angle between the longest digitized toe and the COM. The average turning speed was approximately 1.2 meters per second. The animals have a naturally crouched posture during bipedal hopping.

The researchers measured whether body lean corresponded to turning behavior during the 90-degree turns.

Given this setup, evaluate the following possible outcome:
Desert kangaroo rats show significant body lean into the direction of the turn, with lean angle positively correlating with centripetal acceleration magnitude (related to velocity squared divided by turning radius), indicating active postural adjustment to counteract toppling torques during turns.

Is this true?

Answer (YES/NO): NO